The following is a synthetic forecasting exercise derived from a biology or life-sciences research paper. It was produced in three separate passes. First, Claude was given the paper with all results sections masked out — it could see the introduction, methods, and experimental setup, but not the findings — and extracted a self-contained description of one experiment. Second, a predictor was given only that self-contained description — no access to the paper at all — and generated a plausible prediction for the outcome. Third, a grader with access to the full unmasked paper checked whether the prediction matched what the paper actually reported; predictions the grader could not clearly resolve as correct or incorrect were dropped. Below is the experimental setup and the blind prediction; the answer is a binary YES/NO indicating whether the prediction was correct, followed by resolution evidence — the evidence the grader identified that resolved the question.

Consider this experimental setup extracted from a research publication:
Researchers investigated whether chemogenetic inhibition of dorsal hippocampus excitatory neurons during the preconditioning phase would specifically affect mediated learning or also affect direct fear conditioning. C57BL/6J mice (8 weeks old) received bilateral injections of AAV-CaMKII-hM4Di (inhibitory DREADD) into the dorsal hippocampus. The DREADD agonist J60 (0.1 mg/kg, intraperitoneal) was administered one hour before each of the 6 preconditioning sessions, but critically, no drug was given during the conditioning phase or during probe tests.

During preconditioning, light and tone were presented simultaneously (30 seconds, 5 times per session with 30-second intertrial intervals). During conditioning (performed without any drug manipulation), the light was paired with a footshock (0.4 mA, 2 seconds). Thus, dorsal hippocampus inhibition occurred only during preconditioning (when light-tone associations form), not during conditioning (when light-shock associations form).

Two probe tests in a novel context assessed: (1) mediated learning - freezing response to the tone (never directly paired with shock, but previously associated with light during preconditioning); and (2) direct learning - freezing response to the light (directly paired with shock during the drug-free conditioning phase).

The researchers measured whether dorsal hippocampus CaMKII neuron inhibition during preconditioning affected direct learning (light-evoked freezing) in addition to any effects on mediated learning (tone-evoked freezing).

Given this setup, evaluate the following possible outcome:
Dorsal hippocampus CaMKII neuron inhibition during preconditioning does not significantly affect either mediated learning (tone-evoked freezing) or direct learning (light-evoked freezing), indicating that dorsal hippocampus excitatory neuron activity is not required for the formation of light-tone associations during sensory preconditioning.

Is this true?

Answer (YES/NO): NO